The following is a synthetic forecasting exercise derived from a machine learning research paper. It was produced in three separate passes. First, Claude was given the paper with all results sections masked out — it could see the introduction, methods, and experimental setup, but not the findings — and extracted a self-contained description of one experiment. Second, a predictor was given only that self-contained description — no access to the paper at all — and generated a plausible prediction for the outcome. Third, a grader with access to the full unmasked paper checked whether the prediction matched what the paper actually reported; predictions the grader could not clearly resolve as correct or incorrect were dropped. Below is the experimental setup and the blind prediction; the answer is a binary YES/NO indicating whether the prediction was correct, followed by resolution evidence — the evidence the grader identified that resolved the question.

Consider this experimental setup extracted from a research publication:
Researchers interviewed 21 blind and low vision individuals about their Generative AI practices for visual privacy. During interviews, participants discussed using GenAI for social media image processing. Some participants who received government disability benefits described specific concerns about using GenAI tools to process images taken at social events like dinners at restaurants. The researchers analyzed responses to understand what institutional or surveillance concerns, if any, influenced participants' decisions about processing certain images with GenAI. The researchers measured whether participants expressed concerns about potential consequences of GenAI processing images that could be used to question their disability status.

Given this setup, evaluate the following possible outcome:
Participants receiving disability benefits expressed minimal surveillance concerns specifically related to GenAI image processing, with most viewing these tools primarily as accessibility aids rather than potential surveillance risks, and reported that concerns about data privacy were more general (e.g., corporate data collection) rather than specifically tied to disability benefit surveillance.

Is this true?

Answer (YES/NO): NO